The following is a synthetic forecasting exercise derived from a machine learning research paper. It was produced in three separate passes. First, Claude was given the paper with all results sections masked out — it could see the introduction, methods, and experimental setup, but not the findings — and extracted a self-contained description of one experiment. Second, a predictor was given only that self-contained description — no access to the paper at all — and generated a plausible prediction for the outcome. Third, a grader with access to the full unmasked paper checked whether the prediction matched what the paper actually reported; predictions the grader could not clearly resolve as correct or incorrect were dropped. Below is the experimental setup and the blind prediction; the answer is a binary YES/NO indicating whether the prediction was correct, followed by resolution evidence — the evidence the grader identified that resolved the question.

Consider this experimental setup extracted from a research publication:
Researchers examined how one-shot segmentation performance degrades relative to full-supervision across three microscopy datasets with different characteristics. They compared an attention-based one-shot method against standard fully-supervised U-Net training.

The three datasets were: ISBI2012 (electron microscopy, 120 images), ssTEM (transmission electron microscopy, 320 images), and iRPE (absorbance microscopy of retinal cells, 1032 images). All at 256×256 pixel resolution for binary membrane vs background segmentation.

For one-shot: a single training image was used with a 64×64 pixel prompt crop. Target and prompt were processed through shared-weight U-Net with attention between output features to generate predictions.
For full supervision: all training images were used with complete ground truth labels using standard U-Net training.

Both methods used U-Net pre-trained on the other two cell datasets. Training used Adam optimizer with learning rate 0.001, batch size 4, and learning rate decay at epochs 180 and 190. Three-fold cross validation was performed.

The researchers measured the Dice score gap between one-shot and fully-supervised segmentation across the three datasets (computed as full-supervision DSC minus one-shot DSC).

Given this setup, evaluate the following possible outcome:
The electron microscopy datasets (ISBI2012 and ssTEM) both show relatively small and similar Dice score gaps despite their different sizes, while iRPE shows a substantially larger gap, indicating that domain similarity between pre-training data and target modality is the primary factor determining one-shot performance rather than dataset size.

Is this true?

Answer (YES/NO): YES